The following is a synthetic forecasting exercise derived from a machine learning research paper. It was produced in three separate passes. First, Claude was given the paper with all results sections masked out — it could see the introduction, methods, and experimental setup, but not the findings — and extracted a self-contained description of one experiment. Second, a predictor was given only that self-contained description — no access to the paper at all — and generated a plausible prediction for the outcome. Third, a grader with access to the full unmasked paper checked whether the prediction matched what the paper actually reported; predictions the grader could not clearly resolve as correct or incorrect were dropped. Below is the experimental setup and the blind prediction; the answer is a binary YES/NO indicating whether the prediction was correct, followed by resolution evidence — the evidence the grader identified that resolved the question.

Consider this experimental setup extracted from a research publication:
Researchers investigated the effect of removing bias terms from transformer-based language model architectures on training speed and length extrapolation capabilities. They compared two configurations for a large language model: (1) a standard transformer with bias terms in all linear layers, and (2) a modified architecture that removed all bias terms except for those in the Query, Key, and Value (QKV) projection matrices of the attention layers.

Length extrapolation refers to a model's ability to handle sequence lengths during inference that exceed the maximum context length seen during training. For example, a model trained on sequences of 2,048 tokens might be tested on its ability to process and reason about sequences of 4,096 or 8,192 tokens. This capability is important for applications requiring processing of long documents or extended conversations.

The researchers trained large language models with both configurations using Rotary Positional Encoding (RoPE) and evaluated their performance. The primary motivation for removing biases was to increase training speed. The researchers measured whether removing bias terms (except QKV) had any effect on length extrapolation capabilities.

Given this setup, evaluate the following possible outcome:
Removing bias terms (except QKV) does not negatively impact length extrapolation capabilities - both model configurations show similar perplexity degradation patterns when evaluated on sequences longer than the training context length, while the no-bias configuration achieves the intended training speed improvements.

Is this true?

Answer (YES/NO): NO